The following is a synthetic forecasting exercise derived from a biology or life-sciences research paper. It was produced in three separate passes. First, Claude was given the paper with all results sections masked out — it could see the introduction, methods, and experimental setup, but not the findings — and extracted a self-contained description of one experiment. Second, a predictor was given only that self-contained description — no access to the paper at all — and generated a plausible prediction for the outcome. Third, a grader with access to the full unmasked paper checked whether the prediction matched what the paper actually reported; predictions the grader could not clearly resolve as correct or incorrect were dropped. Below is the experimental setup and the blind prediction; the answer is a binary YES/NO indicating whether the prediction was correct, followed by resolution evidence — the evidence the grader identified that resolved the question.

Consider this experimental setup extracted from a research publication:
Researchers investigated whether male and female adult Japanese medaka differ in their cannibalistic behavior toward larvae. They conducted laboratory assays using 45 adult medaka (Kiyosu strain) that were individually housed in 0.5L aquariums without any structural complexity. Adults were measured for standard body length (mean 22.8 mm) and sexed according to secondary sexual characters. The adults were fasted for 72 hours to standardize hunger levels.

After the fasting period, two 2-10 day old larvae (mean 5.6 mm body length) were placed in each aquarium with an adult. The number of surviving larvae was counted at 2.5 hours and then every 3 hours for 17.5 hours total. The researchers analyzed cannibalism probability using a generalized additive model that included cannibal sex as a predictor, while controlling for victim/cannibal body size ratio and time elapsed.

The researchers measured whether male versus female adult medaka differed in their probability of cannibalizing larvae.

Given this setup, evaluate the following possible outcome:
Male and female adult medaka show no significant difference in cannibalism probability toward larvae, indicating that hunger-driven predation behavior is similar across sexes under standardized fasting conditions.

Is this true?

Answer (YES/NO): NO